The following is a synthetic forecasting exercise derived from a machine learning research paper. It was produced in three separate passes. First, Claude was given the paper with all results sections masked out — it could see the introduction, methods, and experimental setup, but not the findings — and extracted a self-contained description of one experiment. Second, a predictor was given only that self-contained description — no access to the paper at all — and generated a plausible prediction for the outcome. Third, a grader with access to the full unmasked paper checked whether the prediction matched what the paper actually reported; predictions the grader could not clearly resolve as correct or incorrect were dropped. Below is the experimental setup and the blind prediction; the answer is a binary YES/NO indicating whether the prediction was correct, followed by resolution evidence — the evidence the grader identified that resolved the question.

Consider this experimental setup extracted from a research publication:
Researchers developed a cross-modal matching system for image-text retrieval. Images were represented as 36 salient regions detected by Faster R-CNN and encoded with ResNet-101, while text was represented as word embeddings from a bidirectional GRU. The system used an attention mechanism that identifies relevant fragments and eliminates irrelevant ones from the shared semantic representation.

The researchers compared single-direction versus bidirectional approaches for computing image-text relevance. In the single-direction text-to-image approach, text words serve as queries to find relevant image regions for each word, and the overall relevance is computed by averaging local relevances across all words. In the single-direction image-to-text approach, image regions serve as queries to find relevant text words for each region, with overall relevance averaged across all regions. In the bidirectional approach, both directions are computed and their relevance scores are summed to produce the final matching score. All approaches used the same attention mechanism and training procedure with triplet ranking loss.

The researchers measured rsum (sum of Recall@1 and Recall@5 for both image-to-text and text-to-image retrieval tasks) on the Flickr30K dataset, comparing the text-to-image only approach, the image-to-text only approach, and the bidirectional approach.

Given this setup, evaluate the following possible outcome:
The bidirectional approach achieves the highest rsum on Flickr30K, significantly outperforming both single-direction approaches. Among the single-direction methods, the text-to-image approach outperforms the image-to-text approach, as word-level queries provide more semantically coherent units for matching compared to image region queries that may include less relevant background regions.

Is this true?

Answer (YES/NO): YES